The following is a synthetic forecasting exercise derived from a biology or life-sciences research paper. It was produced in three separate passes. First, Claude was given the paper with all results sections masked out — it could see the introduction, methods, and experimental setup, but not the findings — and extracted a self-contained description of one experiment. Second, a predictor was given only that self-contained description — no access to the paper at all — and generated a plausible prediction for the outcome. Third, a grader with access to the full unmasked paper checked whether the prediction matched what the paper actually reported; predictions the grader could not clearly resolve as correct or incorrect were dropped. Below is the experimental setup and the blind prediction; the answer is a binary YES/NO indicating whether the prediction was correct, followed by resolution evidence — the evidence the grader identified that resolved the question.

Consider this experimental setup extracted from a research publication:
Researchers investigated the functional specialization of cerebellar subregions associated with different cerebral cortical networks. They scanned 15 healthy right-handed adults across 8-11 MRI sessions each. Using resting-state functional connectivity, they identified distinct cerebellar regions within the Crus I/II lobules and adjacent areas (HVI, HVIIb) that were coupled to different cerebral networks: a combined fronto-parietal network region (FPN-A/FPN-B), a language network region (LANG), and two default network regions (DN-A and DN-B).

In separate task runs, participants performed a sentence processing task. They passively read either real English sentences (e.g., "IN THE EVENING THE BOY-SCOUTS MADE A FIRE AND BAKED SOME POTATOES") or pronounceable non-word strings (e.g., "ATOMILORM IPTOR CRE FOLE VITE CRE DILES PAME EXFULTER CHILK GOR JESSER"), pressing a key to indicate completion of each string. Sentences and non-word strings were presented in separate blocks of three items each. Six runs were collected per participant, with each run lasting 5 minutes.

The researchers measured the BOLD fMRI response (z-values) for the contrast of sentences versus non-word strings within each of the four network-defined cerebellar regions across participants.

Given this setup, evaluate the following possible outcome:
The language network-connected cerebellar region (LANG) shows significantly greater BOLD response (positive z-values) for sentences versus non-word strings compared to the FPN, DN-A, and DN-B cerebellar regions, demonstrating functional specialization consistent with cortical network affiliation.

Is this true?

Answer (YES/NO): NO